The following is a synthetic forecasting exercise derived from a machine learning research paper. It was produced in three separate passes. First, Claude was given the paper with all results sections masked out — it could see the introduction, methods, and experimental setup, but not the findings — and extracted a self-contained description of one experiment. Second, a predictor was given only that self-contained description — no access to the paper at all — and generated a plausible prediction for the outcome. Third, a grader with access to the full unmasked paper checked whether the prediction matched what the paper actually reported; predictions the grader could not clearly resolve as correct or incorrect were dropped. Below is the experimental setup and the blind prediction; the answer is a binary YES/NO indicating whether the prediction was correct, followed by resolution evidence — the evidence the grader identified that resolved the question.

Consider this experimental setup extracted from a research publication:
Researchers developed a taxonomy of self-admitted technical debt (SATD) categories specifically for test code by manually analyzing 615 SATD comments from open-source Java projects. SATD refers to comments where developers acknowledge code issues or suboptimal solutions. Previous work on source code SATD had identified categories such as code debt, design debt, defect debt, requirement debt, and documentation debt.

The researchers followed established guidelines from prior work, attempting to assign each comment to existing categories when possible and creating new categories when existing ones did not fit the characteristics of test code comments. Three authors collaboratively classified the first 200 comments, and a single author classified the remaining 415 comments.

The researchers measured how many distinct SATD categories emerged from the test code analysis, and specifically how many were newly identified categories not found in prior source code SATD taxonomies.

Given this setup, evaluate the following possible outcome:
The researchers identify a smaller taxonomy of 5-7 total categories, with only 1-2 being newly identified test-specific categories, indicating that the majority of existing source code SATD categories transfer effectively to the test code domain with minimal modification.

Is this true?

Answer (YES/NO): NO